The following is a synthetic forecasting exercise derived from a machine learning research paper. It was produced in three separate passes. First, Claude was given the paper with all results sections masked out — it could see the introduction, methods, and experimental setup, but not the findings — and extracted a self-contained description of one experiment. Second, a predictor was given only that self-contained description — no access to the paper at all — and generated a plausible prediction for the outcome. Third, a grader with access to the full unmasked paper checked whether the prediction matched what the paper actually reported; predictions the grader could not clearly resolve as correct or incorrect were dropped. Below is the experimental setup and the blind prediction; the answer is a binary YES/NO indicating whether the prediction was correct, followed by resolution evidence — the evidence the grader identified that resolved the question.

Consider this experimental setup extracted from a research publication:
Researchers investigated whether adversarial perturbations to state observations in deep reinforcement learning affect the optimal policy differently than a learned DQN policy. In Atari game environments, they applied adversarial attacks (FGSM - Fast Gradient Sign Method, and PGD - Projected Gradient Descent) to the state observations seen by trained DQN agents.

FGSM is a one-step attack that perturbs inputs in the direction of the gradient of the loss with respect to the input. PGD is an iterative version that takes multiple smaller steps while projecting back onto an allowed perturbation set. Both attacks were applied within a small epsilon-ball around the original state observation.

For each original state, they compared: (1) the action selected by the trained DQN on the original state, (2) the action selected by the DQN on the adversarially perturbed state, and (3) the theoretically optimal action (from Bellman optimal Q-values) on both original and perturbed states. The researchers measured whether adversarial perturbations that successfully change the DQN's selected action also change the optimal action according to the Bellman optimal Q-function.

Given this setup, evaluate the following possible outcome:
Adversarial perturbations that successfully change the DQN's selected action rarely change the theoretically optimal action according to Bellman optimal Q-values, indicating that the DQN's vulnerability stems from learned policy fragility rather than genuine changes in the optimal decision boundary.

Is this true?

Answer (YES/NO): YES